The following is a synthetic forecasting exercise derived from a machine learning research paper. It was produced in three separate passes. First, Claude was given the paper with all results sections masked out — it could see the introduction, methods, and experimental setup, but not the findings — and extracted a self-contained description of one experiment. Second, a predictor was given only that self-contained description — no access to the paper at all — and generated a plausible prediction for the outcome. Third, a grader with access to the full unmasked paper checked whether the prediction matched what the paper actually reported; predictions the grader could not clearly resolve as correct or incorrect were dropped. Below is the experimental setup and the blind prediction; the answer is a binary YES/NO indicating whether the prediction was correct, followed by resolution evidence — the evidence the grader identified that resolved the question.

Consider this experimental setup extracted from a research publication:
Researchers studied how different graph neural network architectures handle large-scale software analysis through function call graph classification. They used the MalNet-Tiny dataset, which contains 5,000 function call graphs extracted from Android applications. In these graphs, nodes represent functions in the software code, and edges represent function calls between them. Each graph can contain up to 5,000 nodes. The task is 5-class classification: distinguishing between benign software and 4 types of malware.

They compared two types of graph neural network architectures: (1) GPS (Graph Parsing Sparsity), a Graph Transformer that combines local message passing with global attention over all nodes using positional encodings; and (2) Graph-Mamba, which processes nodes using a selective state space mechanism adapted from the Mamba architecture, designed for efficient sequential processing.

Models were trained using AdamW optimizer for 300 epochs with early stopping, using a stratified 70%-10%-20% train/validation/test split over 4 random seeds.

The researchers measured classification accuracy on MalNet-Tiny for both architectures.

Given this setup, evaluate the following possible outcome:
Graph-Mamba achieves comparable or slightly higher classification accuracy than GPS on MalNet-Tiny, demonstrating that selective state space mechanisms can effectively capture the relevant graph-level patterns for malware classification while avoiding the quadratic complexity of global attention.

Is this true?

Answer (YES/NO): NO